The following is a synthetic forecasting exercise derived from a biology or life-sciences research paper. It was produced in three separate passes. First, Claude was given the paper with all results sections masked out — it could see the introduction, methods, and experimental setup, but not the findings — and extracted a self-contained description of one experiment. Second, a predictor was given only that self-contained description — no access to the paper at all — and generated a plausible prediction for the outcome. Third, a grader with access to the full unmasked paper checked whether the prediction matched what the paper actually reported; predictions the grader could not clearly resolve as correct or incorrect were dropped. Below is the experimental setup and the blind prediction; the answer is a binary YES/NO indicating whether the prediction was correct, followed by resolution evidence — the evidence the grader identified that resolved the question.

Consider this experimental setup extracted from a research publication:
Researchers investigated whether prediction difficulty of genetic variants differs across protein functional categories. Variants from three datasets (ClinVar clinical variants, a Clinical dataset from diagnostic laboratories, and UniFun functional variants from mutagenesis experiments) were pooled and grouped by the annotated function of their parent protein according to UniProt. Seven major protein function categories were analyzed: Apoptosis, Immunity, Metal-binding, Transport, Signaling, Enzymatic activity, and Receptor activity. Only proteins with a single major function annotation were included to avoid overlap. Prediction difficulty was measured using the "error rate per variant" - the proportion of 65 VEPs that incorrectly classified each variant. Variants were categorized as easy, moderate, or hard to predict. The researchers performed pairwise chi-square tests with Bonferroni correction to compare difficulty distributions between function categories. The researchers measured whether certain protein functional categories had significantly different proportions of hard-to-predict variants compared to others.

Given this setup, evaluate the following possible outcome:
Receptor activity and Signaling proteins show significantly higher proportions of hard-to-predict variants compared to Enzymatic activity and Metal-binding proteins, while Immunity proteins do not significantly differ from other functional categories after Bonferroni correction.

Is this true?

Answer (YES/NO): NO